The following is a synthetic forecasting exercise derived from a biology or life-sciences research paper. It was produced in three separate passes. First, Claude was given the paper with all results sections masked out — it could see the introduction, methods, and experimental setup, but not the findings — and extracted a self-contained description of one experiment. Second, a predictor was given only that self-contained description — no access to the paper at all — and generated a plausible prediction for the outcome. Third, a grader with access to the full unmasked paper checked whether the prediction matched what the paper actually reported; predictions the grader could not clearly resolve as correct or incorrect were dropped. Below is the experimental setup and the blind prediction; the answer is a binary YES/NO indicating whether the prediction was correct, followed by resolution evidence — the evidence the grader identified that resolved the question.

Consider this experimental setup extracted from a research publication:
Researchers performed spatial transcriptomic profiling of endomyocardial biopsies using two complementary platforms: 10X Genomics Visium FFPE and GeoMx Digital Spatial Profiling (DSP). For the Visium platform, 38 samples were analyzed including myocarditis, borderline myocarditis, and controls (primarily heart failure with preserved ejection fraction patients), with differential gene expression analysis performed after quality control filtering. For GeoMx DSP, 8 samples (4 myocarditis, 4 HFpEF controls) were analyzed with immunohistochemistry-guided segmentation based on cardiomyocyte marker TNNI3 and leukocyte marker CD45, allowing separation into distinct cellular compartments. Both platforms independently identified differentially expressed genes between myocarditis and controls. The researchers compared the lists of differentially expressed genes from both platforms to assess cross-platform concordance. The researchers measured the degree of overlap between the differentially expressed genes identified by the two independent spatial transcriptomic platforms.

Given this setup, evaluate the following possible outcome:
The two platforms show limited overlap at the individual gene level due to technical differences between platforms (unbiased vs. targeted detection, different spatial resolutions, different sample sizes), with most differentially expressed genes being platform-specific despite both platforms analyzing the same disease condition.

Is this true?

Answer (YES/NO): YES